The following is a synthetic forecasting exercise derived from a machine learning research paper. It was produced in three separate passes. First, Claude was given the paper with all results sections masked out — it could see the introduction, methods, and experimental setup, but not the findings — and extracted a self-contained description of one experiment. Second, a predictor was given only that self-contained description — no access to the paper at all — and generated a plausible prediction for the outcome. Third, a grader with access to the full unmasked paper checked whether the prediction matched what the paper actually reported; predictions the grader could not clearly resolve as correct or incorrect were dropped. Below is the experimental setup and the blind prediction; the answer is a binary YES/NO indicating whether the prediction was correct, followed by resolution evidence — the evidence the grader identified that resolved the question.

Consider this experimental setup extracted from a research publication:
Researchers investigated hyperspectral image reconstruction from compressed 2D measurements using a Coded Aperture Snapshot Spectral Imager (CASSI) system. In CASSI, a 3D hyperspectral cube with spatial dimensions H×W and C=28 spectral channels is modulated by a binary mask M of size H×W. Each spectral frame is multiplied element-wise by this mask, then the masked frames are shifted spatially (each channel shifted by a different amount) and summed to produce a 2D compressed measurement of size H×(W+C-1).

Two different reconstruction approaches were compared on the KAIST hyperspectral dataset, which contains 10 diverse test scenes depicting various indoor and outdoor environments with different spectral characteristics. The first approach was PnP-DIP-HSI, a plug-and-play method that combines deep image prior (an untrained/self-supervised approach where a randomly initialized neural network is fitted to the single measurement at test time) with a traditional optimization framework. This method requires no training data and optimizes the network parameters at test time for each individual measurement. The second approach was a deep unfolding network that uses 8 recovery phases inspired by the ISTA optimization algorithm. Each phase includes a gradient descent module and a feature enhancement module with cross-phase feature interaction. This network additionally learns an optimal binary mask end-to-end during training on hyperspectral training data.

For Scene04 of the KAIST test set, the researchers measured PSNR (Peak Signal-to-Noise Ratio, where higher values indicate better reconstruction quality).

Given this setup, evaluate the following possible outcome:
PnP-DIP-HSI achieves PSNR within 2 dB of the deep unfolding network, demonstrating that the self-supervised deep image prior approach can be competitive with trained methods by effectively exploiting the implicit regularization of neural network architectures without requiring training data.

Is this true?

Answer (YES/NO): NO